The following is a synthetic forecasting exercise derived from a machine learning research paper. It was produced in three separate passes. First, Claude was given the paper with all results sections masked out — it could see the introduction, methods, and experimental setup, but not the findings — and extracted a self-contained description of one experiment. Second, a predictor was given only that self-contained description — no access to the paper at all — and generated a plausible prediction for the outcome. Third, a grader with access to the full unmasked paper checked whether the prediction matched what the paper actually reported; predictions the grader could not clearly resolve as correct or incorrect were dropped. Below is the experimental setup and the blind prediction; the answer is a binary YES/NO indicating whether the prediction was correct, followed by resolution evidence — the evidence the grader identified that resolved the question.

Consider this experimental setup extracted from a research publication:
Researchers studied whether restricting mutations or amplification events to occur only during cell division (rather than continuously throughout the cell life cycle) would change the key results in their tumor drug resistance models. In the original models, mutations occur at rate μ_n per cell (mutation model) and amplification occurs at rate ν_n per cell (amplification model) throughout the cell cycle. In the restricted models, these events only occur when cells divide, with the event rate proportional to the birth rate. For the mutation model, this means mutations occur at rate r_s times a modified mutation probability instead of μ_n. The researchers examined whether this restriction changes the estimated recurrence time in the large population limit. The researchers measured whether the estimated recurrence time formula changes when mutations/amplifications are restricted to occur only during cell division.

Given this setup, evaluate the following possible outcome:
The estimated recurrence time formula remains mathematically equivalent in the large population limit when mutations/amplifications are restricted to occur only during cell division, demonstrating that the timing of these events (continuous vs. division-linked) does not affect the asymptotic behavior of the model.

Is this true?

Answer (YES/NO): YES